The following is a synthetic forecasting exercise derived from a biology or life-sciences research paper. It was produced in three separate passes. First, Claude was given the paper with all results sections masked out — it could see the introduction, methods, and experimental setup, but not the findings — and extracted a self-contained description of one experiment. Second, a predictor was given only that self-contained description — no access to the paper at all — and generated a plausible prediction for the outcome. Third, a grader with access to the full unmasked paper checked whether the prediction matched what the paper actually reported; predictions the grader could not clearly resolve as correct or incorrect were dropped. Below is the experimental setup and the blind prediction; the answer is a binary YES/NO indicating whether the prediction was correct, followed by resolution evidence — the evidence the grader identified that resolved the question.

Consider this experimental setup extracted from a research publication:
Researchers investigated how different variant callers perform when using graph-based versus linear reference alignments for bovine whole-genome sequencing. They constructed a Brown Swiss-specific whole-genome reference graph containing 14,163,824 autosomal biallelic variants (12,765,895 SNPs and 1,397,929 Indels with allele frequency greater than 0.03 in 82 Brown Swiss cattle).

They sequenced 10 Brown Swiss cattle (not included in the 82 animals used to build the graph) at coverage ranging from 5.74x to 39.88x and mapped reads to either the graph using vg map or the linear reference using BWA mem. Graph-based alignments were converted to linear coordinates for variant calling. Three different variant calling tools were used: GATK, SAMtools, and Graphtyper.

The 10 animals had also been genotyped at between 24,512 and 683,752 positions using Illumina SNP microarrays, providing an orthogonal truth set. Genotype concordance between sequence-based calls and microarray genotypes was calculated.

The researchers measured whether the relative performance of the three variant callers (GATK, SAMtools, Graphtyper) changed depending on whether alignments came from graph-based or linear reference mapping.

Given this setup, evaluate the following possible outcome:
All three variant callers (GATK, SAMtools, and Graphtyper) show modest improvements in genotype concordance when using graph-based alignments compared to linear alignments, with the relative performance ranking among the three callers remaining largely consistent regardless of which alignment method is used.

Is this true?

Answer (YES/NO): NO